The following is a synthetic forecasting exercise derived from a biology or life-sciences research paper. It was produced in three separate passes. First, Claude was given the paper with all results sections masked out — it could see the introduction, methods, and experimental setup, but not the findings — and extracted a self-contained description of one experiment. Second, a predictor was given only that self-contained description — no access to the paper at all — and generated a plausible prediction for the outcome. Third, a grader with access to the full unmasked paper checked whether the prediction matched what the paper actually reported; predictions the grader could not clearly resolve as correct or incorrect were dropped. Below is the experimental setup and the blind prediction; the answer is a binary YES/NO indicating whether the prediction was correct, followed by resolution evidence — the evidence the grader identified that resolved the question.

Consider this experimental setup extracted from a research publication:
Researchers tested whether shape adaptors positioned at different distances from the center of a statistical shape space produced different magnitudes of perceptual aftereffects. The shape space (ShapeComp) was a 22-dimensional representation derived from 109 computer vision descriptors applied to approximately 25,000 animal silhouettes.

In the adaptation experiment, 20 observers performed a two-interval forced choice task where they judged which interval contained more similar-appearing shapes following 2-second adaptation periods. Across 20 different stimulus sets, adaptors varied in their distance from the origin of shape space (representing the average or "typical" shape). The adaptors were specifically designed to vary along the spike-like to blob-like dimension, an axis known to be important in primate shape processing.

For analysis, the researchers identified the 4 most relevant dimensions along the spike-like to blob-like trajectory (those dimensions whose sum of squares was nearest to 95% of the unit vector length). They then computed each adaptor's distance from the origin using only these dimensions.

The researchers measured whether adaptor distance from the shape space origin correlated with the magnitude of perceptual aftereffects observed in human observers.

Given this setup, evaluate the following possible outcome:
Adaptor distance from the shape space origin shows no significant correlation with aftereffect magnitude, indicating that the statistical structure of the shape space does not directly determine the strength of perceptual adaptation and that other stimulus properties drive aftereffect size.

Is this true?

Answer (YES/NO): NO